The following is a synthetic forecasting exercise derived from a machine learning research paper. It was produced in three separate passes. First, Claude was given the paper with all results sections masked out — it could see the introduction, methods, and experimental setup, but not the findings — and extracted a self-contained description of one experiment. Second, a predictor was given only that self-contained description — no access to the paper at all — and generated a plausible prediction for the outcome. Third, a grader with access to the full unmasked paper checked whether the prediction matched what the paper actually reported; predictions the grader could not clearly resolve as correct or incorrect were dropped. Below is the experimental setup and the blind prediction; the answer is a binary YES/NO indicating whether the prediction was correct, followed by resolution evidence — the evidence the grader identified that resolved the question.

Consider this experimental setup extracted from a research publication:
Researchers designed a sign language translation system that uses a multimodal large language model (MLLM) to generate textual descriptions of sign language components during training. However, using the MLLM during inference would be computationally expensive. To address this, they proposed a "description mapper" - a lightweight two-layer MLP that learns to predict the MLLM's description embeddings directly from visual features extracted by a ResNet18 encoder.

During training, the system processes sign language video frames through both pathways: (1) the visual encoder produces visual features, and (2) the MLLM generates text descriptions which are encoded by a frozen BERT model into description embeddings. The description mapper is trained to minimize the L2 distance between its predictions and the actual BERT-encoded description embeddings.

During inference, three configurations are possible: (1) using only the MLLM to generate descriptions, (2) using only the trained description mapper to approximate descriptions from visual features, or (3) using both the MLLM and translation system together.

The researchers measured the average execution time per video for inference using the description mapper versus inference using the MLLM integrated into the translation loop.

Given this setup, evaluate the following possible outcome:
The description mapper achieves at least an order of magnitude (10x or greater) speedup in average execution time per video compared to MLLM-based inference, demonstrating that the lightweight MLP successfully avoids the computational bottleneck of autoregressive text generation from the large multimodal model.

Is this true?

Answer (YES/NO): YES